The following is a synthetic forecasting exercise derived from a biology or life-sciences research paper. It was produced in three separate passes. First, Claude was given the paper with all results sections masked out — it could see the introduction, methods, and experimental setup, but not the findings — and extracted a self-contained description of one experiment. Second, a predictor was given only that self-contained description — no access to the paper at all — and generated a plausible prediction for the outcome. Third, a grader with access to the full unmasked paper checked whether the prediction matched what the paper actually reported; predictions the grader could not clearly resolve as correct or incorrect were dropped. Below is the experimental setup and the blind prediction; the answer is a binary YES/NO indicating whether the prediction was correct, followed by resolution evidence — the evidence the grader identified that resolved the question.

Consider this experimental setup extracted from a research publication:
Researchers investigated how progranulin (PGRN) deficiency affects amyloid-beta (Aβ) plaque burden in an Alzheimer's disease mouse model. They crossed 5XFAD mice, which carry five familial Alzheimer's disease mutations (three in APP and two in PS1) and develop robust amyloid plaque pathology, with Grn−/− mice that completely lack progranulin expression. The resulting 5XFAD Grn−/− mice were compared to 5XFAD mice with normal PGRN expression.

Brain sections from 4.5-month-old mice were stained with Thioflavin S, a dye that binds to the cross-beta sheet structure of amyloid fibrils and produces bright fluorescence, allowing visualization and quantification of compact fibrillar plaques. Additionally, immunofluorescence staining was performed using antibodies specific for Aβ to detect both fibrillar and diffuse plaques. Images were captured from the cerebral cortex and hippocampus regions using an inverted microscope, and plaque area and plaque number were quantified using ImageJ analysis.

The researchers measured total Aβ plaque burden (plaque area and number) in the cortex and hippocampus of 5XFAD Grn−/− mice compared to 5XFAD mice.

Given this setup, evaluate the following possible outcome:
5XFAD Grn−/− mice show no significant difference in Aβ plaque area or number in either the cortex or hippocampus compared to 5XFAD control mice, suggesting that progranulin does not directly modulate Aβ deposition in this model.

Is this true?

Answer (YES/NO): NO